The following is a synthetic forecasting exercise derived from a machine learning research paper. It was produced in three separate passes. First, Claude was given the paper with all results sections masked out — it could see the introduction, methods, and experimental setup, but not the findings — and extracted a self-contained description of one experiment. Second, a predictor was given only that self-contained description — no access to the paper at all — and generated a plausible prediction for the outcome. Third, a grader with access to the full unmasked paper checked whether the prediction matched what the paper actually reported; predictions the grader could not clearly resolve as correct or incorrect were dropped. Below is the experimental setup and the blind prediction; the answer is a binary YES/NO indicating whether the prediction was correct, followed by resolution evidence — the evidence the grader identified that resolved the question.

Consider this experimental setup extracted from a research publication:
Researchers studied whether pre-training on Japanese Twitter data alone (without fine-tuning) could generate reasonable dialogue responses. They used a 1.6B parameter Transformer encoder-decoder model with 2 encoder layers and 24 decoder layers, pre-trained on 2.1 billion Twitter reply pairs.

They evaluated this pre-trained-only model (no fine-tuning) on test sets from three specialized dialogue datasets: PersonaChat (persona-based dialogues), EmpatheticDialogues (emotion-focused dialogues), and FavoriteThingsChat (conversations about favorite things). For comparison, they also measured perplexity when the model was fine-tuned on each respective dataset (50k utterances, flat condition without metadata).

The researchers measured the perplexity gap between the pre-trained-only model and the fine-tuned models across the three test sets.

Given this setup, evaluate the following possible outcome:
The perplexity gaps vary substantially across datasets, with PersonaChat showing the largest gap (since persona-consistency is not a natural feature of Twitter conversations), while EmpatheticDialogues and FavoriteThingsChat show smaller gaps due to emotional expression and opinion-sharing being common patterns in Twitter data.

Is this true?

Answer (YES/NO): YES